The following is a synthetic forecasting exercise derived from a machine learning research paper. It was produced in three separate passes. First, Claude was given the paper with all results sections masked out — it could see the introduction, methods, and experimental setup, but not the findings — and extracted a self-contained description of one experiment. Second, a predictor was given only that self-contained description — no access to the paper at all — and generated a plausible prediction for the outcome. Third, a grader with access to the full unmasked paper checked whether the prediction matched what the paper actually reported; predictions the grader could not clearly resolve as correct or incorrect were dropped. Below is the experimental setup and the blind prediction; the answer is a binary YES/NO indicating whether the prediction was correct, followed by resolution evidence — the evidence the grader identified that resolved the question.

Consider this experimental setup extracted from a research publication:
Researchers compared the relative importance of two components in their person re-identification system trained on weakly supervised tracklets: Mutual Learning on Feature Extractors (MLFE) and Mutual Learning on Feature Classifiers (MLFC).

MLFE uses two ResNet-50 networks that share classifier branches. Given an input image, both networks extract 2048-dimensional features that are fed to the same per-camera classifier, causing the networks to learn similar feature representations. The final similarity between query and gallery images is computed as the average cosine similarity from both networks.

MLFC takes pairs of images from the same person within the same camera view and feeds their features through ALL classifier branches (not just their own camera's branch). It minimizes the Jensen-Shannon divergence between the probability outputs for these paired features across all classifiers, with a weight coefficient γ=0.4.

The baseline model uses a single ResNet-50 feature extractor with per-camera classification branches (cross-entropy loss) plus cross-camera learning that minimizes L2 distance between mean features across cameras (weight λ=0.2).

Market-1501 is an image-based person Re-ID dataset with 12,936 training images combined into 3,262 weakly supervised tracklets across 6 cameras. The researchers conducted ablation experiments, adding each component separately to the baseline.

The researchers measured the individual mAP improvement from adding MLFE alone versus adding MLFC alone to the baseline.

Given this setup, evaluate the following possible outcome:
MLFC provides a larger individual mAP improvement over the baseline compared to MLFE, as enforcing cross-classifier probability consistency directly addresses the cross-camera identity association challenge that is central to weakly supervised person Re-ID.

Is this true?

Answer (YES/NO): YES